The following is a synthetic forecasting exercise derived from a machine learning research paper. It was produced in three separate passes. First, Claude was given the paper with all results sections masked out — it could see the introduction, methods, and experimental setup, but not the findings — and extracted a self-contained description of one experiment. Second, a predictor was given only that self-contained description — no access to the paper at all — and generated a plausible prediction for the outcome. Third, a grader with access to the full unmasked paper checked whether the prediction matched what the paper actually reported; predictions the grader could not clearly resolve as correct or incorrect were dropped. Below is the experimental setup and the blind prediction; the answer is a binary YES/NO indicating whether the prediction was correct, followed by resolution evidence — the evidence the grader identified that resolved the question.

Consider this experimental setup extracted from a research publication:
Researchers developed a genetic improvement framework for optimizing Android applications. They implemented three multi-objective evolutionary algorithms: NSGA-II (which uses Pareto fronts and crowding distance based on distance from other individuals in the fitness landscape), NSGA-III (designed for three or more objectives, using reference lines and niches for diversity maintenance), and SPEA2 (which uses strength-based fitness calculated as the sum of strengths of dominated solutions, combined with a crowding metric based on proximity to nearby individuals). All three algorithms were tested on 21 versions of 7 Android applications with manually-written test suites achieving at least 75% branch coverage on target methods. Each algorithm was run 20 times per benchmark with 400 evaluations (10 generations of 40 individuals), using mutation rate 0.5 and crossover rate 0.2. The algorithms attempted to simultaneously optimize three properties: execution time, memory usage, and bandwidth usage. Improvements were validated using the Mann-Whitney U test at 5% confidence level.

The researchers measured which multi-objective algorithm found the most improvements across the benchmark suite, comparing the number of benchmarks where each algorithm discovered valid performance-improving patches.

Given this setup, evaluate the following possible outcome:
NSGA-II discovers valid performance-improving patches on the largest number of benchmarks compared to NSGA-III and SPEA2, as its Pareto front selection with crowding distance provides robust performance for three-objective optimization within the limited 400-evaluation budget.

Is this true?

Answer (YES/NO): NO